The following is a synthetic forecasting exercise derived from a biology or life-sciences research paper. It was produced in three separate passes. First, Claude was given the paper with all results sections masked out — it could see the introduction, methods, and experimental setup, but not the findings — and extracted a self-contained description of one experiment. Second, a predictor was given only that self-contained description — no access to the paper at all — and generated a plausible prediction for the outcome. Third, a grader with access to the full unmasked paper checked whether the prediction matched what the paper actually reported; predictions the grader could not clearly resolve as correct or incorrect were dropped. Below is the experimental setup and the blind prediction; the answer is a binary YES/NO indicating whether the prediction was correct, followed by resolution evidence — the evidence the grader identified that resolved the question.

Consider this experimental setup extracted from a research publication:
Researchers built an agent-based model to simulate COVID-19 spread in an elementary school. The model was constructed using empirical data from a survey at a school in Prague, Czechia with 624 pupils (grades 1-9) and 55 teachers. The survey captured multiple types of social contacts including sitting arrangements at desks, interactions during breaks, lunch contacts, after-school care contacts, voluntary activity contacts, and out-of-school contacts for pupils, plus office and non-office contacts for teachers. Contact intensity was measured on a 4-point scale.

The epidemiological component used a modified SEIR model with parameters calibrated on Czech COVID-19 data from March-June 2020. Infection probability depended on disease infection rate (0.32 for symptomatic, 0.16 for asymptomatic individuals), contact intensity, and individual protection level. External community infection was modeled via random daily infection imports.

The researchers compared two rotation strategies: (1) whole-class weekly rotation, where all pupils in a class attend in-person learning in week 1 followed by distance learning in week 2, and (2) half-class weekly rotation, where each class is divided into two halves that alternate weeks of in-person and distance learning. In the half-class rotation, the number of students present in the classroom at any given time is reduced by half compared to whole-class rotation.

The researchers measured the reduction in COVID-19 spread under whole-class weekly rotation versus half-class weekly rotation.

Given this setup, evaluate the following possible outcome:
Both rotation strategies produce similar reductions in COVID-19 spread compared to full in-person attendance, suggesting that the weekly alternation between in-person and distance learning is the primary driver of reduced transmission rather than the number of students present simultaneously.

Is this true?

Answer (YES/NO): NO